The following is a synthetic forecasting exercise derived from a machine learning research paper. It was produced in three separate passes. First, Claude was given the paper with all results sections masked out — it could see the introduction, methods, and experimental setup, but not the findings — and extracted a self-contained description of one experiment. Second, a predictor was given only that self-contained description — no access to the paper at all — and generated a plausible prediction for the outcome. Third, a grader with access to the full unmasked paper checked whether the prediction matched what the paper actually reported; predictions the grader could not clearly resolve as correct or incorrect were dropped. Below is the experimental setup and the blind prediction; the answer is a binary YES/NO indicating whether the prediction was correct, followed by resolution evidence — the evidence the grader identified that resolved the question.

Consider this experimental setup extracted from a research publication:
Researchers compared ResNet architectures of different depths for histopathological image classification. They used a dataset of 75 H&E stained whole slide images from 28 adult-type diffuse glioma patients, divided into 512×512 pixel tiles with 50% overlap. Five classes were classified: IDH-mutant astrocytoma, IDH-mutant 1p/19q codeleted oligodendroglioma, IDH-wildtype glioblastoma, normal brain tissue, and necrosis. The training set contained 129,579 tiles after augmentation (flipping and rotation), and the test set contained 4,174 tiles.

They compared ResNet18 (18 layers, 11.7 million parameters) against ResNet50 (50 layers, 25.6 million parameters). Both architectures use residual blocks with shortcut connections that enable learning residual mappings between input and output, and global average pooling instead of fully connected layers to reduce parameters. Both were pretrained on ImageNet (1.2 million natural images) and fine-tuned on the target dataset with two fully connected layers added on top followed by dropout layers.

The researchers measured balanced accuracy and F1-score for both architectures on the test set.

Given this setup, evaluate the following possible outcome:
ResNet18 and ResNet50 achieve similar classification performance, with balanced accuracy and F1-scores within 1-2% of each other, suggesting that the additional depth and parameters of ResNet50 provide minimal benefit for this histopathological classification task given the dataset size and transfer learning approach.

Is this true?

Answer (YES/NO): NO